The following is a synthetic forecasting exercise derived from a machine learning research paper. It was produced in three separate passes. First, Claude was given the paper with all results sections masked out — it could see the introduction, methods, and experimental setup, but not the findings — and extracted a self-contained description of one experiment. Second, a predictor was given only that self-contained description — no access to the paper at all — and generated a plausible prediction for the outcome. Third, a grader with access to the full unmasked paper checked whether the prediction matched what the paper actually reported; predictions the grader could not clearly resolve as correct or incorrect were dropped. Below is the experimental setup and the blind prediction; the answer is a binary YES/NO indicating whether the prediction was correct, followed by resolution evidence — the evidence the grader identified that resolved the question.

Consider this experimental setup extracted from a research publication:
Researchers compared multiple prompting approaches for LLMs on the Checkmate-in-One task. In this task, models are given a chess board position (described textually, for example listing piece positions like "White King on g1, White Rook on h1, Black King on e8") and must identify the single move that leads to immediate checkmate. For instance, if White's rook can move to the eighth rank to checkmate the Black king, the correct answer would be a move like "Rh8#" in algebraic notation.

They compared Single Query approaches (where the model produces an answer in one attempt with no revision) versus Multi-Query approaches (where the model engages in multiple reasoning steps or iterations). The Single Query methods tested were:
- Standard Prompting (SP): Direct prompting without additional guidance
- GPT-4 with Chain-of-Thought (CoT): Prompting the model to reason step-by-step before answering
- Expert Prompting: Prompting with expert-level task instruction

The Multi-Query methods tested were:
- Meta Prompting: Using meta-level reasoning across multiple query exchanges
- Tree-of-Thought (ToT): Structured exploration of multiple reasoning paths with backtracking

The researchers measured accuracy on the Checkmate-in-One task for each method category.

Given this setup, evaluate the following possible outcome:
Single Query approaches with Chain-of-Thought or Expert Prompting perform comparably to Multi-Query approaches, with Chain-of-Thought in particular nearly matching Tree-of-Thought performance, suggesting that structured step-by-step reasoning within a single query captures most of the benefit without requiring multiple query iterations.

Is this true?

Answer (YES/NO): NO